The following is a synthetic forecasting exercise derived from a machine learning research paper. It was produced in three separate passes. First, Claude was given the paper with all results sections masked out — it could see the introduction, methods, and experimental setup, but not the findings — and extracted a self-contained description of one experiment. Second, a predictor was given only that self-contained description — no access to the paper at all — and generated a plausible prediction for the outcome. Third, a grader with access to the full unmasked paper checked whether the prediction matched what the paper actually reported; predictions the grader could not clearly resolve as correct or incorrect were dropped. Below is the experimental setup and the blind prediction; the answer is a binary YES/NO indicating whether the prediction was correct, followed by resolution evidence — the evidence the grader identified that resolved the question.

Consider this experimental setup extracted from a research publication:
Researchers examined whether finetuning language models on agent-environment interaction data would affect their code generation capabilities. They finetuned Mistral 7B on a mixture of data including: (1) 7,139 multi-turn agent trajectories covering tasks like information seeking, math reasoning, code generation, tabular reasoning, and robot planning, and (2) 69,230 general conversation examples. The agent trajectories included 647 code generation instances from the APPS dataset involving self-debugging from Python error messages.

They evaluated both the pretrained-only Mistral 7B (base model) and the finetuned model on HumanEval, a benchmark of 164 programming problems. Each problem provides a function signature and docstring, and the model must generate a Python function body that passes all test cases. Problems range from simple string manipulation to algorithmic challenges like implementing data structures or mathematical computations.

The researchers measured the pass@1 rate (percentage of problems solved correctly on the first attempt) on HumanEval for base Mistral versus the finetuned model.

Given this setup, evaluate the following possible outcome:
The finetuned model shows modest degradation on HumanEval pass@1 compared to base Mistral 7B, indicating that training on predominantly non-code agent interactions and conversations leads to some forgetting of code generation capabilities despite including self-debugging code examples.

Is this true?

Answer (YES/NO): NO